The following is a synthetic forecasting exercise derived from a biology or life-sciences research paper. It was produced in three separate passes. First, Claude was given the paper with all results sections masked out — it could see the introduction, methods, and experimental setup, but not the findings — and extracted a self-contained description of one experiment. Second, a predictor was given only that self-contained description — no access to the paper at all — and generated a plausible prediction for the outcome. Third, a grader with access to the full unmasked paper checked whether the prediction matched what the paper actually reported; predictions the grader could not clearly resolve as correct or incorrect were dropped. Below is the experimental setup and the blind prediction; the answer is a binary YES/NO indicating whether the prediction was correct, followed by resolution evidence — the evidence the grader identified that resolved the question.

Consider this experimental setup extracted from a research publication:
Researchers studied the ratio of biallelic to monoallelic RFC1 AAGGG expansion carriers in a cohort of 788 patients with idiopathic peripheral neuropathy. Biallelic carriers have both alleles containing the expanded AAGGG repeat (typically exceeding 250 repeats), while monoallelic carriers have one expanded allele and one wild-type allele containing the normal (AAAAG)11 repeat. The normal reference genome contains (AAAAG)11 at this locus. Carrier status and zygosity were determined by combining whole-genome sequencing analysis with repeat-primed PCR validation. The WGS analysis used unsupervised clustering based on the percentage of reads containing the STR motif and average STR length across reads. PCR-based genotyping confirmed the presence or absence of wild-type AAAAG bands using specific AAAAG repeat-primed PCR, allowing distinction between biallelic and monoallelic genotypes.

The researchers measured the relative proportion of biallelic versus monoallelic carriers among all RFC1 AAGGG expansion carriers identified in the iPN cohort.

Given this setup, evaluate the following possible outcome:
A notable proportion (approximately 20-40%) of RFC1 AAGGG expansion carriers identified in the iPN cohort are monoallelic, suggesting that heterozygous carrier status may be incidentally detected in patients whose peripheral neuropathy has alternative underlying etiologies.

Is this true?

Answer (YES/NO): NO